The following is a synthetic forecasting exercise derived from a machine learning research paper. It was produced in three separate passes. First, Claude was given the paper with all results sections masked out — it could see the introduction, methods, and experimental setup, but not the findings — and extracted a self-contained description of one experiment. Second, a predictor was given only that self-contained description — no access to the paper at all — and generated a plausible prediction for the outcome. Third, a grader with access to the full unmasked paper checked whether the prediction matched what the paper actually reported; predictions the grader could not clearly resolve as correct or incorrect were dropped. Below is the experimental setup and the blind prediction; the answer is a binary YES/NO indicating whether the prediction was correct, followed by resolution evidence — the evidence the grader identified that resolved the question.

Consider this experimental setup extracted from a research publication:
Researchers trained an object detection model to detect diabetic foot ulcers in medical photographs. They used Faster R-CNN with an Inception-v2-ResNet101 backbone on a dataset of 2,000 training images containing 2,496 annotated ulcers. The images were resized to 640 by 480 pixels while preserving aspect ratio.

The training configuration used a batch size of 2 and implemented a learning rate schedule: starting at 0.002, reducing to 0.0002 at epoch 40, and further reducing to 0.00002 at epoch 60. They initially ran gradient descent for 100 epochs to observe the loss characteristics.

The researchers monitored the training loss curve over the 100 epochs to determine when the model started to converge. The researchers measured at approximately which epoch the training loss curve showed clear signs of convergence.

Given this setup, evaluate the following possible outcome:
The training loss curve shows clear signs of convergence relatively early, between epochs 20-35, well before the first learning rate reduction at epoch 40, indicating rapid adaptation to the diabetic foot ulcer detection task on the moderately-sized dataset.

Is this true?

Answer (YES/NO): NO